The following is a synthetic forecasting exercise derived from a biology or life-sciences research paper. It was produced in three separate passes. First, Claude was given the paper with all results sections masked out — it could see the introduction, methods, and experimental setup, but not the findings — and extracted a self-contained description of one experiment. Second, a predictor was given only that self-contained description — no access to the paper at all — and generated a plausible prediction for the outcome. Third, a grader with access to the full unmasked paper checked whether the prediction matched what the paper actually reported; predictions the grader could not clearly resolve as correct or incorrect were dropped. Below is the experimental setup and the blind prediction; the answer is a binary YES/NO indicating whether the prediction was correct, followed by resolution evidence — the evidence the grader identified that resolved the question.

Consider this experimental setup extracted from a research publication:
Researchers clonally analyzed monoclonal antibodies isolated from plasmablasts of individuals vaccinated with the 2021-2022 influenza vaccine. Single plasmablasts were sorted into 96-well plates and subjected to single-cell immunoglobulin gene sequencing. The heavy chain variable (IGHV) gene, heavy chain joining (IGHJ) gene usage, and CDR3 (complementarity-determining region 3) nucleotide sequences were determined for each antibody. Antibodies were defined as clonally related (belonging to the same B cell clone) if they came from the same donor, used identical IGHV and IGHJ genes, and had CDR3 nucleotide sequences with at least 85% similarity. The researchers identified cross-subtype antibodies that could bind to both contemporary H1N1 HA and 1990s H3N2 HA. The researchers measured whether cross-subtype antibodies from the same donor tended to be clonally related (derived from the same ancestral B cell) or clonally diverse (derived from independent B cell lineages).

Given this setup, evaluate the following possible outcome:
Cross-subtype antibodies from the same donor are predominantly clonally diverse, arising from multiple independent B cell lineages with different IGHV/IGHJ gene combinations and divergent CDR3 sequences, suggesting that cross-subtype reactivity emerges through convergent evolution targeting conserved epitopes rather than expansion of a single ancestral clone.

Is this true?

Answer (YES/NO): YES